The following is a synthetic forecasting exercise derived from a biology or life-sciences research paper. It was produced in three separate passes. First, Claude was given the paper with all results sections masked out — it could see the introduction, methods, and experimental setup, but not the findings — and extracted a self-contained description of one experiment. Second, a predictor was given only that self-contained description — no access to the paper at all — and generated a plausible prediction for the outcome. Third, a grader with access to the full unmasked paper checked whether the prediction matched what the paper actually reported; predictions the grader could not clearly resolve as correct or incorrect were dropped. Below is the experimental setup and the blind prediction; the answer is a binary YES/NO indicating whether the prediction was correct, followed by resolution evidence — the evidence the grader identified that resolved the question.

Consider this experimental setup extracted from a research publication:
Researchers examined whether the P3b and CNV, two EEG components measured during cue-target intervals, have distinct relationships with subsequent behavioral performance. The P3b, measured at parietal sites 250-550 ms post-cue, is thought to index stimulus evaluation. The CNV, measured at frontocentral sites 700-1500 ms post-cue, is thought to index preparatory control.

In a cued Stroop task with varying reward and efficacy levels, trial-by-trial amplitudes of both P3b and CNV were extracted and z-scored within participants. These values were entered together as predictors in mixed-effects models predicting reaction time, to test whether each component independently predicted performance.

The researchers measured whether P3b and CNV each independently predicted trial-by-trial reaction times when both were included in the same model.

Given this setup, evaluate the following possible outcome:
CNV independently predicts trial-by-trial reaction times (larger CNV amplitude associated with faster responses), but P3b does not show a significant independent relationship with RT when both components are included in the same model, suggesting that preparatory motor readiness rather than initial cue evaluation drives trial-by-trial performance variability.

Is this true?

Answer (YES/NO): NO